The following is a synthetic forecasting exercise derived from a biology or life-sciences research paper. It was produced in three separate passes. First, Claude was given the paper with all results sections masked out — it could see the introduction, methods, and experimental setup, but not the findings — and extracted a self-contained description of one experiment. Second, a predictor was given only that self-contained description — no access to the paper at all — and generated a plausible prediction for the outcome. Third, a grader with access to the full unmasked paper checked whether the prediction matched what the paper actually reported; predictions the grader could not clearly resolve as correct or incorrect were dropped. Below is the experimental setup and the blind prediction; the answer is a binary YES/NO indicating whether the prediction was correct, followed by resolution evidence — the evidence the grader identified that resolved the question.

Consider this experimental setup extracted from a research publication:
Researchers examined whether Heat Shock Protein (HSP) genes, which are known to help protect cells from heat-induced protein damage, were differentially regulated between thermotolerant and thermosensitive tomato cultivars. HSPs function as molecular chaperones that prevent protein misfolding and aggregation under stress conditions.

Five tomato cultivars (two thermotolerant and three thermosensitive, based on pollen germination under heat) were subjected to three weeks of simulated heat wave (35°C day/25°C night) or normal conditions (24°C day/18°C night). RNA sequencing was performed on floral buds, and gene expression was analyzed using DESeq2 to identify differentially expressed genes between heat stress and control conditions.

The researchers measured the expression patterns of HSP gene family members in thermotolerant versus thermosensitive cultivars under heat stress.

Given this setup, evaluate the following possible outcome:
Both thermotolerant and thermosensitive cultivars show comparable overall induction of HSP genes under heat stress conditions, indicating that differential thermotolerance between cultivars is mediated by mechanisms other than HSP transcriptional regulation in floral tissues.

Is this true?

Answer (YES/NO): NO